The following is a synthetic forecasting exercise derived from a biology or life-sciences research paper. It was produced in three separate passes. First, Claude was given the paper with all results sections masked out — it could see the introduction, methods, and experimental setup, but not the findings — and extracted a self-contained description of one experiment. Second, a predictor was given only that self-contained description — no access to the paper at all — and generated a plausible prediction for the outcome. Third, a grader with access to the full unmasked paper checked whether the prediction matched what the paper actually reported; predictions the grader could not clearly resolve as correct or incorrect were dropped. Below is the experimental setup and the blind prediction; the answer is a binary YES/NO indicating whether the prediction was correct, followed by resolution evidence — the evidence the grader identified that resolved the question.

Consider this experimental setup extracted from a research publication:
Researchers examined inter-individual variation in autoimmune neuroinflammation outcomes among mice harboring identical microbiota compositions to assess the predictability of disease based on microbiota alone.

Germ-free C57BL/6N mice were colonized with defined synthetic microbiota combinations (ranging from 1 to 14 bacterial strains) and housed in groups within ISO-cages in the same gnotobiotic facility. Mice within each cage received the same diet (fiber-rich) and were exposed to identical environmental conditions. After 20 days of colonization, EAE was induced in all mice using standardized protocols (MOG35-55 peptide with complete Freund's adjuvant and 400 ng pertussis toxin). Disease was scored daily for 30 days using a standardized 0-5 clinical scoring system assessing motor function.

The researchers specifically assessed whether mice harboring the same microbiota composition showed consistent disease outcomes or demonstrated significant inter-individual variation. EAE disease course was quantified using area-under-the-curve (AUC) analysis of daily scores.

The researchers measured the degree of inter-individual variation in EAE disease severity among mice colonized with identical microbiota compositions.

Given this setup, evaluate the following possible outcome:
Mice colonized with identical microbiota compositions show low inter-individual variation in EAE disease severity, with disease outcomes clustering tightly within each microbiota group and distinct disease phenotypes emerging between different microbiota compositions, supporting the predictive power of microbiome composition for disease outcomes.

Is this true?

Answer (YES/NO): NO